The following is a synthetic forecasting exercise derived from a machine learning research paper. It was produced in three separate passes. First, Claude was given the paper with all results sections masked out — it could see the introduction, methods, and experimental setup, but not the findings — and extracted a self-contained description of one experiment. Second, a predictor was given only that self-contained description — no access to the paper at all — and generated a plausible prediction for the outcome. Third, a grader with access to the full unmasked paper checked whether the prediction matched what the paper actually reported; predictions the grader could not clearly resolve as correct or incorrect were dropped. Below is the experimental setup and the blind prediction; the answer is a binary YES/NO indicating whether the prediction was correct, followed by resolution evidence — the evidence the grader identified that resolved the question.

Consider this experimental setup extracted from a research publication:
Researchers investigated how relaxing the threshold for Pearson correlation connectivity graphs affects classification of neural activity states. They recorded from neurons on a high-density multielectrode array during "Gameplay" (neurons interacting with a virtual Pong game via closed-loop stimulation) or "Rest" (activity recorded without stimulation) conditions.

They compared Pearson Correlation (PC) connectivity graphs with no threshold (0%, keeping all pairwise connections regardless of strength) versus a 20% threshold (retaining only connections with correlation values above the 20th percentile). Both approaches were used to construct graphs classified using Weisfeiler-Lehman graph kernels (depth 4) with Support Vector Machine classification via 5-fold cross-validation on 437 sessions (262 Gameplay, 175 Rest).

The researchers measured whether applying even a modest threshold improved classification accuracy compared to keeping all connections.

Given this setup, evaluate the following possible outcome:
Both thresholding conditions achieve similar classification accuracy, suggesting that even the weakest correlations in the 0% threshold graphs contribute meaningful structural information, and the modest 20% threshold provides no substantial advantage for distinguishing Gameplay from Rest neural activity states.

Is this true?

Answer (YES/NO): NO